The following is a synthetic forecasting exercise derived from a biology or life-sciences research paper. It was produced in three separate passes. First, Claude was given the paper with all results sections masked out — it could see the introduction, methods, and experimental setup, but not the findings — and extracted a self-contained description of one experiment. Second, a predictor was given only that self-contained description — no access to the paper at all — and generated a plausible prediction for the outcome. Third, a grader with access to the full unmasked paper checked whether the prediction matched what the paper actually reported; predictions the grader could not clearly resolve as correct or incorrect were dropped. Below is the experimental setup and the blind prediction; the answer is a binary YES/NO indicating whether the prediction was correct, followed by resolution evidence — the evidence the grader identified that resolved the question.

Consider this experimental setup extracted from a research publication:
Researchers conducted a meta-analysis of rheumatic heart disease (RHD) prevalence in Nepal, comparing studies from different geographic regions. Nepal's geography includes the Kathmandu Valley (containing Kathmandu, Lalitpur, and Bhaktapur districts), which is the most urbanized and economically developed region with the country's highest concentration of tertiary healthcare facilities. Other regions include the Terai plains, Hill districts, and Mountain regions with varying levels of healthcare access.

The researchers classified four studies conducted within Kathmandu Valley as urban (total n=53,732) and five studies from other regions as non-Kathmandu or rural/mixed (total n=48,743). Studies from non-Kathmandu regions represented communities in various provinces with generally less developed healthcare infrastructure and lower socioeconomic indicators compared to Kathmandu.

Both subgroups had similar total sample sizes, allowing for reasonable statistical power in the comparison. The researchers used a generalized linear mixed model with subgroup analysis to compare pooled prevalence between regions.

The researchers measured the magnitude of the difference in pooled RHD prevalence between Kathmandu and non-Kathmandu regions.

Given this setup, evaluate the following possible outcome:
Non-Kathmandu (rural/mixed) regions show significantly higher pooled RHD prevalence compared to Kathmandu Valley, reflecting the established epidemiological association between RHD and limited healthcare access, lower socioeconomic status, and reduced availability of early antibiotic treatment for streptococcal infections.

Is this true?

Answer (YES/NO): YES